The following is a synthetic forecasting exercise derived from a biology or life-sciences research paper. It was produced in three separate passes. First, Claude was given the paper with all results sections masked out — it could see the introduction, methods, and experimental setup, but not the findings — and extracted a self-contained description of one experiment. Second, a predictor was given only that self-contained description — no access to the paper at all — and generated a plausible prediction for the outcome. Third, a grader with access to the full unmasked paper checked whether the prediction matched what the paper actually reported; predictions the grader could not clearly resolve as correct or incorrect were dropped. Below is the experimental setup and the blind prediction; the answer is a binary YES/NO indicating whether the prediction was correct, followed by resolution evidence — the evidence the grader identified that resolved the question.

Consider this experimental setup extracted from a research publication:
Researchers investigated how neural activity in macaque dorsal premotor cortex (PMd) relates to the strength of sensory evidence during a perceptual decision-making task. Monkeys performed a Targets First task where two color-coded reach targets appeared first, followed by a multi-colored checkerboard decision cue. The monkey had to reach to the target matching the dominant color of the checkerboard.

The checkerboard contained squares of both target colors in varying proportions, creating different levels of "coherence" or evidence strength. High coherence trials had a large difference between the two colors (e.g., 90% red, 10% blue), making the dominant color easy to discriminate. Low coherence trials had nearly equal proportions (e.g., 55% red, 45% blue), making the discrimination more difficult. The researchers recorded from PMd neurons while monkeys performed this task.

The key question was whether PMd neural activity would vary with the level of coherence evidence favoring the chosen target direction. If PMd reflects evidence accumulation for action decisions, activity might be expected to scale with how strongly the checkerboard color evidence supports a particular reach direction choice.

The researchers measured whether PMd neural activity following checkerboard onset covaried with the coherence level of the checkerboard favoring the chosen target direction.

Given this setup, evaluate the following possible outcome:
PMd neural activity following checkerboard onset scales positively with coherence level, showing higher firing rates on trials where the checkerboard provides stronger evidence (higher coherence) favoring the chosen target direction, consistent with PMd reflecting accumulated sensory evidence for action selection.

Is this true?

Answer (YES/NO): YES